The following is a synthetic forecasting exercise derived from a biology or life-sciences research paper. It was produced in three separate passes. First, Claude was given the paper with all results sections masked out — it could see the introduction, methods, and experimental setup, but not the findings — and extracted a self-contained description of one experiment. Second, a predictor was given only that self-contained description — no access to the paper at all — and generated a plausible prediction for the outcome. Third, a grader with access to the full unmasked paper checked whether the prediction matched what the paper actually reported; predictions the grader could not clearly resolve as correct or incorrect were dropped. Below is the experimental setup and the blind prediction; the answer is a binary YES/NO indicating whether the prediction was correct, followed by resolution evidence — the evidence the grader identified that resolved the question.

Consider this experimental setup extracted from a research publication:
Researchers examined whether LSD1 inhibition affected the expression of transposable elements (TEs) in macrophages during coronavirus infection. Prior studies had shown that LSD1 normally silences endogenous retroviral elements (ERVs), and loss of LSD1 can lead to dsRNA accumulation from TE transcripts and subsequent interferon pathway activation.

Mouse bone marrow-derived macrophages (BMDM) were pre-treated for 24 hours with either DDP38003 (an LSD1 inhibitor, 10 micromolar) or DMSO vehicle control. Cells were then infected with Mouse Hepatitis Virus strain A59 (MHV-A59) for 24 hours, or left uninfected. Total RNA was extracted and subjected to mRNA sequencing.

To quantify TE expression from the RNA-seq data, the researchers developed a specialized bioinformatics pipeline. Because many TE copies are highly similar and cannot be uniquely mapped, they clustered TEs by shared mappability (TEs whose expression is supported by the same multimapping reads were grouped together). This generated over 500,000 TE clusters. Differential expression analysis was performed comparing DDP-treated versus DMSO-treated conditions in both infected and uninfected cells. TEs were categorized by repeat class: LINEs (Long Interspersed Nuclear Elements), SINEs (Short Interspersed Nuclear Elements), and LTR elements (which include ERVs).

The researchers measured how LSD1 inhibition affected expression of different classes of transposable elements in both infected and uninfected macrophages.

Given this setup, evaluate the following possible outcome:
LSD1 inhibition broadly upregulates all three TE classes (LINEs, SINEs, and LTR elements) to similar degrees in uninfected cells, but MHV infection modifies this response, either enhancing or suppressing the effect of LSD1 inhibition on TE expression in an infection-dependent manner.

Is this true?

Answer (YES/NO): NO